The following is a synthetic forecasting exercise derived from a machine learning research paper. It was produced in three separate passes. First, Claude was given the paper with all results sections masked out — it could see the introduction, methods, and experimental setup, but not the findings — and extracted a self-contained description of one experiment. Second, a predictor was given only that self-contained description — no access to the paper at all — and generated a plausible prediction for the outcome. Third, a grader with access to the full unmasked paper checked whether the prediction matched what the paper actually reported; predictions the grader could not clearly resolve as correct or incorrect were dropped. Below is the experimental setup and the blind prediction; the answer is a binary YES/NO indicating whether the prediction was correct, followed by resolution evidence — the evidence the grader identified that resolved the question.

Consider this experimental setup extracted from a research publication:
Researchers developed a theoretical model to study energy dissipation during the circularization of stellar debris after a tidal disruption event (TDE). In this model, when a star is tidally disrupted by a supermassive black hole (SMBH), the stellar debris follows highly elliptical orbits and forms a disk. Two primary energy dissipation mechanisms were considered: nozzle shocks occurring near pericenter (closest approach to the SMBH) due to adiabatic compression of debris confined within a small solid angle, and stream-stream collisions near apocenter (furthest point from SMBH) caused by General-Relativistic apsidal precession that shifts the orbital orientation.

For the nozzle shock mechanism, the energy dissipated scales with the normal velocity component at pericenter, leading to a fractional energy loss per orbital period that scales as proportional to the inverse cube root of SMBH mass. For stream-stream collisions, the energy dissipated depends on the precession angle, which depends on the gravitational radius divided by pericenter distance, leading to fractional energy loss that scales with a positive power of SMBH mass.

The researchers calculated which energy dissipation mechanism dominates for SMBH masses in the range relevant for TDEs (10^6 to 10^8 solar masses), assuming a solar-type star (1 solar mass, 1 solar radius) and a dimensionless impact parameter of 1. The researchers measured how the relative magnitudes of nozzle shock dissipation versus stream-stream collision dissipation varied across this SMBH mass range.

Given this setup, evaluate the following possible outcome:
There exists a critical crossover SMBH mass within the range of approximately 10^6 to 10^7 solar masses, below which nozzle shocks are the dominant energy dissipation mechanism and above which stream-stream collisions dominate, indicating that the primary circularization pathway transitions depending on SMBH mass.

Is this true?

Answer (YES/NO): NO